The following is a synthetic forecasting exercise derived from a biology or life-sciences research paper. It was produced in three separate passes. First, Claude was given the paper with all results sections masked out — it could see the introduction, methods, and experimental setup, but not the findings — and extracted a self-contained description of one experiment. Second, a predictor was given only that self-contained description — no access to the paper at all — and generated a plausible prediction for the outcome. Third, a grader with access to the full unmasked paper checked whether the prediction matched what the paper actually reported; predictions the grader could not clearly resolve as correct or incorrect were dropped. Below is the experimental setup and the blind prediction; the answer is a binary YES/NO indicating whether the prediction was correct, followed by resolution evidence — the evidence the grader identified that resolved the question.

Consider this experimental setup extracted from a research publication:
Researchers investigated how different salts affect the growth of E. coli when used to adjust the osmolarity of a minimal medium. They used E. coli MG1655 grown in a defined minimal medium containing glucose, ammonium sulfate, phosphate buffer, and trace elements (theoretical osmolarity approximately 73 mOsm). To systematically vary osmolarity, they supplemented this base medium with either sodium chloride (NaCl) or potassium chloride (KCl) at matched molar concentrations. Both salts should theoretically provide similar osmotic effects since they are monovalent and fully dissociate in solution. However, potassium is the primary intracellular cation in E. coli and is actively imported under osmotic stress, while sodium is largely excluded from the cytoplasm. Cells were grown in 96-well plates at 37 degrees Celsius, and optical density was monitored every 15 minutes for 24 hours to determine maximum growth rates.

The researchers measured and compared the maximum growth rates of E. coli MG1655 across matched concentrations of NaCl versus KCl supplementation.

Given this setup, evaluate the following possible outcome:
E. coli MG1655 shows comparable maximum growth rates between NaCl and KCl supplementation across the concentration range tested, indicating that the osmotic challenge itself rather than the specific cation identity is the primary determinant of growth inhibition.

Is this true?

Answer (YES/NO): YES